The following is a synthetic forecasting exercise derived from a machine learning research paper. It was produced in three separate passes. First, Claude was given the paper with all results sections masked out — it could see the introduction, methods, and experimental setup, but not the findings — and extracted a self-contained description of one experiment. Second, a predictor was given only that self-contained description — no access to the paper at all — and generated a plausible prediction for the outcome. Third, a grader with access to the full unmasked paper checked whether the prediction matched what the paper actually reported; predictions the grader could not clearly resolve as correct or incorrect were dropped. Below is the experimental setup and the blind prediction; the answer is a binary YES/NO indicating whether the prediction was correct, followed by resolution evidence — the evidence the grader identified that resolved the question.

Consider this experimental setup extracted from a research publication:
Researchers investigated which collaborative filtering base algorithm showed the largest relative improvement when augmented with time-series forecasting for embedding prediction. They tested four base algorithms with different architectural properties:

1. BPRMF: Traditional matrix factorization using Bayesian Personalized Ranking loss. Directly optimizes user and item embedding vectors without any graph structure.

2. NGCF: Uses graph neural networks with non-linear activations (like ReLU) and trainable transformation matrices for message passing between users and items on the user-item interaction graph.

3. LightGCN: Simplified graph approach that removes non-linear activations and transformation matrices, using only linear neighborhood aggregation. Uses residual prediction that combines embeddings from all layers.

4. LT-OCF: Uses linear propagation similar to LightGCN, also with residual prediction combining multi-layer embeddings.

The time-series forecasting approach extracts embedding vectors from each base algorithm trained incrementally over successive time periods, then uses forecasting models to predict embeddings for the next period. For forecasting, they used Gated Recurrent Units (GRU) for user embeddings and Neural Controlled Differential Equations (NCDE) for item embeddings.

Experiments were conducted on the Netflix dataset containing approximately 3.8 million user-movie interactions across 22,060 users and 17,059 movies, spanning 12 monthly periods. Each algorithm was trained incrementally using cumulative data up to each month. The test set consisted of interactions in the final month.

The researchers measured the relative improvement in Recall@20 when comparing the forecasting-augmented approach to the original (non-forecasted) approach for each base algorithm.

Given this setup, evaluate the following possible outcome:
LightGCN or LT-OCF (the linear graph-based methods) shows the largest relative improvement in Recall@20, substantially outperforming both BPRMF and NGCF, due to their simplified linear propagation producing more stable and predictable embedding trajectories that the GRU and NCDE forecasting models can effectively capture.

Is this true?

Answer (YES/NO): NO